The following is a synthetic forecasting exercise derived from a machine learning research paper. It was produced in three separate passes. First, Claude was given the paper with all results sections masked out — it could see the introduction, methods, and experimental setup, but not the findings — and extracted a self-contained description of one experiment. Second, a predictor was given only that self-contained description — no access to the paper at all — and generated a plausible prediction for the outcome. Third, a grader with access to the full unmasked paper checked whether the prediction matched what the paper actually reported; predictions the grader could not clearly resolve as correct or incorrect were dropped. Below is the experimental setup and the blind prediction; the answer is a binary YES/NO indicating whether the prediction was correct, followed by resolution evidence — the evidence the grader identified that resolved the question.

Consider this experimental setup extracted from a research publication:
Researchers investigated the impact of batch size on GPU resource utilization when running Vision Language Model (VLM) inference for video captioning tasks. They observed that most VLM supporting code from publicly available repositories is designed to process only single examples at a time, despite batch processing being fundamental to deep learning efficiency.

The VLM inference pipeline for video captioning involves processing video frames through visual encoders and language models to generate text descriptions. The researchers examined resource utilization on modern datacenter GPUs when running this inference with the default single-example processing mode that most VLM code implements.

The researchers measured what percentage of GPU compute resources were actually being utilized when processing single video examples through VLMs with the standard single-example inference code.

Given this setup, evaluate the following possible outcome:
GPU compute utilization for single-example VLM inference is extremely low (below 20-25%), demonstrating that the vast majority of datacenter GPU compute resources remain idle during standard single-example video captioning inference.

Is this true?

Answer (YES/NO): NO